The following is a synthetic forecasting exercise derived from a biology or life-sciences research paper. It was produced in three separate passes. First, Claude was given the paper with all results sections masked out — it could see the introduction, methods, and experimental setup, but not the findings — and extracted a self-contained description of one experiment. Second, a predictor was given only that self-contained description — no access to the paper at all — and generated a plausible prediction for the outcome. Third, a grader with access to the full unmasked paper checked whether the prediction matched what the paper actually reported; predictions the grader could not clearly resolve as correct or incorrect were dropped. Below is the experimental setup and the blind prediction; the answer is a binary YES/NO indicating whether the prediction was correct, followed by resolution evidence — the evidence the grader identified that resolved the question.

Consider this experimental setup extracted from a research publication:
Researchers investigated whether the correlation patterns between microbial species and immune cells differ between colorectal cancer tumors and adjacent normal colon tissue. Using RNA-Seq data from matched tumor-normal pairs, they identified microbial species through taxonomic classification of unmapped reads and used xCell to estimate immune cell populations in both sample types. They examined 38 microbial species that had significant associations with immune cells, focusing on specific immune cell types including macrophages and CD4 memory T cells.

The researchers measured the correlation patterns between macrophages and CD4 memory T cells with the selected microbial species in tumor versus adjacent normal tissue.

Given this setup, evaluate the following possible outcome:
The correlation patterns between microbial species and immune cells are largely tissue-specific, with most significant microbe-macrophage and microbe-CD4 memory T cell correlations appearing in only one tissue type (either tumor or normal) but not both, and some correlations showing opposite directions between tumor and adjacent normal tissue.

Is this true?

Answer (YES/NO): NO